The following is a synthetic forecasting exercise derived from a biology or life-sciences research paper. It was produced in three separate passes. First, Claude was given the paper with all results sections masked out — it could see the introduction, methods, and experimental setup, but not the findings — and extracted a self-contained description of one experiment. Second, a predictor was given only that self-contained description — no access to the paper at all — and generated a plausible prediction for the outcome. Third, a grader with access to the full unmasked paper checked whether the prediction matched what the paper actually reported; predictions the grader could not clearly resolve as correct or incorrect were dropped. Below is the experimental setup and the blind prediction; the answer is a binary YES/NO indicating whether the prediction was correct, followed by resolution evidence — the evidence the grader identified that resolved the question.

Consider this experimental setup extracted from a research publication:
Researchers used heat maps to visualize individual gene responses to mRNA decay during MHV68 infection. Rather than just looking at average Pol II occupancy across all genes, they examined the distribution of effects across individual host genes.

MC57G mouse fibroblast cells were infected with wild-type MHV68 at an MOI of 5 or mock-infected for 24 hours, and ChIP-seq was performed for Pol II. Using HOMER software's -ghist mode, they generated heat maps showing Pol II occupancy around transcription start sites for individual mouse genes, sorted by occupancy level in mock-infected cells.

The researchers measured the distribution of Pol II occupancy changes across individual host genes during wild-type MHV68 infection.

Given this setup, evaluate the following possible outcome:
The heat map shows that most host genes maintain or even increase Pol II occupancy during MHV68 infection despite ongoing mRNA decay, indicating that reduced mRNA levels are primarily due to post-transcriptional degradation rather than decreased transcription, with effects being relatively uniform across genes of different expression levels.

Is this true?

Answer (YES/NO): NO